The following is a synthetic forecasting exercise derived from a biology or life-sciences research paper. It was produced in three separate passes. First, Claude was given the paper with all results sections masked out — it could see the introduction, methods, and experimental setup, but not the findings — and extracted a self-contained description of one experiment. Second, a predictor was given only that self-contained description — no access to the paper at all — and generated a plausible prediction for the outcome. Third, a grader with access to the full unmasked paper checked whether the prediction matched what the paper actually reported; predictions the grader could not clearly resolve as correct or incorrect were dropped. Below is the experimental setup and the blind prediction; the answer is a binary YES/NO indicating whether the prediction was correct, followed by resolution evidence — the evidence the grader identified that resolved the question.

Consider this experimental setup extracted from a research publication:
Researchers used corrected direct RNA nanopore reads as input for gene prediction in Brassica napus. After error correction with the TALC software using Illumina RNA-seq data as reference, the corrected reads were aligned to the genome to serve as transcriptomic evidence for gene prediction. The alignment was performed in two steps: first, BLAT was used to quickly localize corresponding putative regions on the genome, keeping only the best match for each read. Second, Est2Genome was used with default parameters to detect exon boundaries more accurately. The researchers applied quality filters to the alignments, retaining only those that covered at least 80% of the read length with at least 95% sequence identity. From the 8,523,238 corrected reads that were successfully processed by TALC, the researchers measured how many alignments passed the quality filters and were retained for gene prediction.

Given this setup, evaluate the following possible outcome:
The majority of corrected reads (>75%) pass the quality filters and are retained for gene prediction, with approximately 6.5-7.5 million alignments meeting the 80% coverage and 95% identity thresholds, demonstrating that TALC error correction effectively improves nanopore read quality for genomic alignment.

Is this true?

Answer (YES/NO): NO